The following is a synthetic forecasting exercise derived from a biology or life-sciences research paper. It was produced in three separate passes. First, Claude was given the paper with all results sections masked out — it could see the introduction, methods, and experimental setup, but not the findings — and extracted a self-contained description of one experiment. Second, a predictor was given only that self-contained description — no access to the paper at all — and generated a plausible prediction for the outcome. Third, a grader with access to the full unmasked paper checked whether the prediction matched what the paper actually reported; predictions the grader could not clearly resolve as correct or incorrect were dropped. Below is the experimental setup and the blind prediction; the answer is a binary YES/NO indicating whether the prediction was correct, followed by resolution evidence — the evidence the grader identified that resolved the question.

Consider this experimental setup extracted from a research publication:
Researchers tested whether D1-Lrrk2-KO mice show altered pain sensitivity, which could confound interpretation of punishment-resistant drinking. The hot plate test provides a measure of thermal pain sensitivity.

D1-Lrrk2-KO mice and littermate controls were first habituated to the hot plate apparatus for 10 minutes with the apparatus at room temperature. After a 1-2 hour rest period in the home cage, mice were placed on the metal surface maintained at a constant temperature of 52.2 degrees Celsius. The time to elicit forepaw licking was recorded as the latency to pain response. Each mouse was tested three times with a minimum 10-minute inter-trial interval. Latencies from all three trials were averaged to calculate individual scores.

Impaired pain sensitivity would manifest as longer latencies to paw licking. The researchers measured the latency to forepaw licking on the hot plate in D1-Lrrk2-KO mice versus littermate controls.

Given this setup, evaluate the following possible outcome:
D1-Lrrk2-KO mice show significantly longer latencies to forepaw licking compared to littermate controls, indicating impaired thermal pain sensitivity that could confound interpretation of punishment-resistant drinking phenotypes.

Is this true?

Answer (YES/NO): NO